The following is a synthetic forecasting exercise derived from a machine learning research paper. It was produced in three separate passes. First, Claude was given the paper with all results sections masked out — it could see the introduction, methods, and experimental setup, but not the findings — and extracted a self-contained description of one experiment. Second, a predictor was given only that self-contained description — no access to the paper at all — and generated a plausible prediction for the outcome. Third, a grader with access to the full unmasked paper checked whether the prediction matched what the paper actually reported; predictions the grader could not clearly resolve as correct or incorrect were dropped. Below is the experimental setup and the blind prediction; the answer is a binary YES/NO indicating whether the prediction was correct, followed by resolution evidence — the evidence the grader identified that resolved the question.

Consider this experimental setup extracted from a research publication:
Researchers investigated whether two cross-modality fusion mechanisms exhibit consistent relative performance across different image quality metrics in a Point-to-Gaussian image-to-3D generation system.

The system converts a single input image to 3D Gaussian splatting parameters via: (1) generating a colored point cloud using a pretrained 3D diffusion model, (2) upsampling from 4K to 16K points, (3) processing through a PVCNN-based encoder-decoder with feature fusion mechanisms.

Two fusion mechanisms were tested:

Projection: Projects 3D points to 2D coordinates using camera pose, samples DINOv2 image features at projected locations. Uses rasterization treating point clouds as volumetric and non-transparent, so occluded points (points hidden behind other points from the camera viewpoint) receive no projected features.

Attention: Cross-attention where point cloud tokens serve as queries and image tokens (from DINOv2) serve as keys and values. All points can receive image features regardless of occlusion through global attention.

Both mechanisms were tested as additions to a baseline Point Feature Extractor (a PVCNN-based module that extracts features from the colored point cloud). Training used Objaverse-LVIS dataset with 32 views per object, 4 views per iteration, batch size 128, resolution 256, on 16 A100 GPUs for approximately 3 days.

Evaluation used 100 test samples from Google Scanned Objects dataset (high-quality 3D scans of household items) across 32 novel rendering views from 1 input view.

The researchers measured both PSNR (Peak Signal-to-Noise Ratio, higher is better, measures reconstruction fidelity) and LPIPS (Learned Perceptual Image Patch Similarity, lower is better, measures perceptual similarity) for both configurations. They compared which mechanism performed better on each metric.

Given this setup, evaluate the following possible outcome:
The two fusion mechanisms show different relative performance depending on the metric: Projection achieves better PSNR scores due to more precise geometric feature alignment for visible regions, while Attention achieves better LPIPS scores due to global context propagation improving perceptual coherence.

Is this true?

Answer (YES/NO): NO